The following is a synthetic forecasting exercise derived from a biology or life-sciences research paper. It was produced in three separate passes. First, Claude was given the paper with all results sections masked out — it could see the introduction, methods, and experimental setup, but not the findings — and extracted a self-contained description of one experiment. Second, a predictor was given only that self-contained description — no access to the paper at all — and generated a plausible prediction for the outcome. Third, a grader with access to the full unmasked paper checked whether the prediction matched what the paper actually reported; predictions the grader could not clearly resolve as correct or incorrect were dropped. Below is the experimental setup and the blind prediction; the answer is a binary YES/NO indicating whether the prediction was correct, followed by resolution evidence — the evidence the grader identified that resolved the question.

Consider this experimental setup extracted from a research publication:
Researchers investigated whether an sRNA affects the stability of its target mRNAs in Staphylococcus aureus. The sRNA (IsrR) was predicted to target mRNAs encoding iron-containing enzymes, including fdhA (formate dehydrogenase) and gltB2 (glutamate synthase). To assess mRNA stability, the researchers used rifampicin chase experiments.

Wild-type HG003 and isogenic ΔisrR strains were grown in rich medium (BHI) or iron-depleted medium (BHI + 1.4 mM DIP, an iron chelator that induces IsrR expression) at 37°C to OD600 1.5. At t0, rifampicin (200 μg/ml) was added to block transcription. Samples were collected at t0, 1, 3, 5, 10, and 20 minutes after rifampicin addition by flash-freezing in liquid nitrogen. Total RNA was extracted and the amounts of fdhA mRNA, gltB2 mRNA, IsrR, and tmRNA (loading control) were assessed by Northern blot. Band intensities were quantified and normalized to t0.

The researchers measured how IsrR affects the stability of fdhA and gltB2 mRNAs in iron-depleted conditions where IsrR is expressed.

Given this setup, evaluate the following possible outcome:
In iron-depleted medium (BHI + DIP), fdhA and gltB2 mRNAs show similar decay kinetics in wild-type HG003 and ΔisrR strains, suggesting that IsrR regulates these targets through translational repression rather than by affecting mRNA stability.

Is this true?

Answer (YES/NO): YES